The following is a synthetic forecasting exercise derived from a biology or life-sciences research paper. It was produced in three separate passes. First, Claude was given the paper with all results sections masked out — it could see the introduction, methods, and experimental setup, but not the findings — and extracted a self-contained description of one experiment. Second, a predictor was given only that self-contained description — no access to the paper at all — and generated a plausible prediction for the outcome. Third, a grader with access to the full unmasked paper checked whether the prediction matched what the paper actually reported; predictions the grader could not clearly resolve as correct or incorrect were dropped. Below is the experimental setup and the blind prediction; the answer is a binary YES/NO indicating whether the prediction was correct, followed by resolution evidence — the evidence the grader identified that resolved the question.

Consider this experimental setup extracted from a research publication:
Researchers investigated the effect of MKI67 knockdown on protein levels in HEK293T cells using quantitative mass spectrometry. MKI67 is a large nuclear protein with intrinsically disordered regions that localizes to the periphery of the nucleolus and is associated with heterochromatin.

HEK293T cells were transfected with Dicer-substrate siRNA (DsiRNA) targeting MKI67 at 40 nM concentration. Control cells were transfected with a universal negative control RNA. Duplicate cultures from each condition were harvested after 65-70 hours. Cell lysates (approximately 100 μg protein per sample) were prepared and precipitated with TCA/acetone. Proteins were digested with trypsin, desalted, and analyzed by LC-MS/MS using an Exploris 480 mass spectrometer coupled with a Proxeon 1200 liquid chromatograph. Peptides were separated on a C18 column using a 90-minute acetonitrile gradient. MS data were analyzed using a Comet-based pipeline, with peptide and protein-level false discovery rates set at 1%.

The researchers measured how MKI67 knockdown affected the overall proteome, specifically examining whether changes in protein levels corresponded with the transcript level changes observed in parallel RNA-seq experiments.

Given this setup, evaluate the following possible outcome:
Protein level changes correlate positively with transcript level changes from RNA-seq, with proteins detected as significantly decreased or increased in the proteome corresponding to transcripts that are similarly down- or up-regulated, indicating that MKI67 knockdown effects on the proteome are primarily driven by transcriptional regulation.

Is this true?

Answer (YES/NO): NO